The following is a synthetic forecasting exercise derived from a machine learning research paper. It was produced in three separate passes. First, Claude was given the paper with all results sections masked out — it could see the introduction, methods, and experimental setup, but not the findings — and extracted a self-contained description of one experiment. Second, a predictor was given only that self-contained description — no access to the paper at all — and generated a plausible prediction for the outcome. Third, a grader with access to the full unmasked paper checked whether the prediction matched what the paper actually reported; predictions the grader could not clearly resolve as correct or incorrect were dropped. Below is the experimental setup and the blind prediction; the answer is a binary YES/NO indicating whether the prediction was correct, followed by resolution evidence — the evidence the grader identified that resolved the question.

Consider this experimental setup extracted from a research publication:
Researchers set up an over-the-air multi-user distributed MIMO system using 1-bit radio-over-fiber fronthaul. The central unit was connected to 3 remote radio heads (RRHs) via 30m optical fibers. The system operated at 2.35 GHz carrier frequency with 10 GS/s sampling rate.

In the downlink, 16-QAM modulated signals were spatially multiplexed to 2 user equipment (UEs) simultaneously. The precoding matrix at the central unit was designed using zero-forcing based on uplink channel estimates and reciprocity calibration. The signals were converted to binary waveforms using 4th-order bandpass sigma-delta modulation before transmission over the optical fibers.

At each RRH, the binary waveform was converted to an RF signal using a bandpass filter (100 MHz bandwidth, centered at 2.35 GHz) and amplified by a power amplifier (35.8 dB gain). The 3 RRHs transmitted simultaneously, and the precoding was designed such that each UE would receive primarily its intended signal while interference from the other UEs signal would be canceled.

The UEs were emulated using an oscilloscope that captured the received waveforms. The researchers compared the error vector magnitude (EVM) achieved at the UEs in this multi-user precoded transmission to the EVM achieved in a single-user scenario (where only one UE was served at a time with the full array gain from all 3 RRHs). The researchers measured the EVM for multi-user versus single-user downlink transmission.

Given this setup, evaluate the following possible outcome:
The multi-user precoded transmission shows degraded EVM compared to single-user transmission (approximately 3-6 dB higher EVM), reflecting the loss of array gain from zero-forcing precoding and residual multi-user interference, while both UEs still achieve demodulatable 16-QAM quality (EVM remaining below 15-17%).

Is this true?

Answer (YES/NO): NO